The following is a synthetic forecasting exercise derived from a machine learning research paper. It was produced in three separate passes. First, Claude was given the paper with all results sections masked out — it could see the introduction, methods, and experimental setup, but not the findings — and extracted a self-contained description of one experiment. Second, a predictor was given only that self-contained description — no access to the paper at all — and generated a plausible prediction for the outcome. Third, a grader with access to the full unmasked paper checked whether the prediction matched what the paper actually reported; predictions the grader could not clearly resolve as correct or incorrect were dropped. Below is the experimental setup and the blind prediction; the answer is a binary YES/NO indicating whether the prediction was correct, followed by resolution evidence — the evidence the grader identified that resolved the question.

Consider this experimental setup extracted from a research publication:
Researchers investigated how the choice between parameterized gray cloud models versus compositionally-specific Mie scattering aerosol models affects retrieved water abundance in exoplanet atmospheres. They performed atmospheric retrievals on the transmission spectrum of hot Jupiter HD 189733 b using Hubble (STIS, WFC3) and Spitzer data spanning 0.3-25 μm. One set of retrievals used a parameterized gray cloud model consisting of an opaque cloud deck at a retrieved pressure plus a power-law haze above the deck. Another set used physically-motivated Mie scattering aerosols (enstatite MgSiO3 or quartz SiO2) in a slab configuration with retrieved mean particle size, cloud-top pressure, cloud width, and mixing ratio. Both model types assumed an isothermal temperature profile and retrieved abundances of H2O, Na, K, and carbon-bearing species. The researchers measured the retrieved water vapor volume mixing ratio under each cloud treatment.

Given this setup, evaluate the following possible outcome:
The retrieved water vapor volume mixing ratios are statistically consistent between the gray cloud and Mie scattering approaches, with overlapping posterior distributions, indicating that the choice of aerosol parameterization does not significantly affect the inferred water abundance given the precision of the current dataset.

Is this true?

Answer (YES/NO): NO